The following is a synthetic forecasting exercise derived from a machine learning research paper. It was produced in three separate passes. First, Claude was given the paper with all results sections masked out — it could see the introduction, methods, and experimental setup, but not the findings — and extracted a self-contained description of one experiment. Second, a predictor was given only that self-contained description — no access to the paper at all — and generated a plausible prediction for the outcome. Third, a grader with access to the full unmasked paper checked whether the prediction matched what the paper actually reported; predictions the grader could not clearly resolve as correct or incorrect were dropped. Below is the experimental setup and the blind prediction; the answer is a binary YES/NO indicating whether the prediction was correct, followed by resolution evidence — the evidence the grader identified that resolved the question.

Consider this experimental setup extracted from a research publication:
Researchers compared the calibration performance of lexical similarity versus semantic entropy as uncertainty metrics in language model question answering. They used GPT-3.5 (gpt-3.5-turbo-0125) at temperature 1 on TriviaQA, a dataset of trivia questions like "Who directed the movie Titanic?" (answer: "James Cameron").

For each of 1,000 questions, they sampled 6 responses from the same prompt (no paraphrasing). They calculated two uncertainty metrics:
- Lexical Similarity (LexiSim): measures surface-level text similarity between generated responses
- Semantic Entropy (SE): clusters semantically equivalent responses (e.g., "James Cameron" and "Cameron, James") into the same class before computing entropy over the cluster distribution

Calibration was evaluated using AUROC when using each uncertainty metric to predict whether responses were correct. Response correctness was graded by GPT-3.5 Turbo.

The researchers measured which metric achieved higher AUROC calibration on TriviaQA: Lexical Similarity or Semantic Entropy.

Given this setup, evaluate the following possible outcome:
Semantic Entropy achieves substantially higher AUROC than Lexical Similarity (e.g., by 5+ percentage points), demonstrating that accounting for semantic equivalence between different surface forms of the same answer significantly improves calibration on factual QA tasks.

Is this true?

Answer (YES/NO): NO